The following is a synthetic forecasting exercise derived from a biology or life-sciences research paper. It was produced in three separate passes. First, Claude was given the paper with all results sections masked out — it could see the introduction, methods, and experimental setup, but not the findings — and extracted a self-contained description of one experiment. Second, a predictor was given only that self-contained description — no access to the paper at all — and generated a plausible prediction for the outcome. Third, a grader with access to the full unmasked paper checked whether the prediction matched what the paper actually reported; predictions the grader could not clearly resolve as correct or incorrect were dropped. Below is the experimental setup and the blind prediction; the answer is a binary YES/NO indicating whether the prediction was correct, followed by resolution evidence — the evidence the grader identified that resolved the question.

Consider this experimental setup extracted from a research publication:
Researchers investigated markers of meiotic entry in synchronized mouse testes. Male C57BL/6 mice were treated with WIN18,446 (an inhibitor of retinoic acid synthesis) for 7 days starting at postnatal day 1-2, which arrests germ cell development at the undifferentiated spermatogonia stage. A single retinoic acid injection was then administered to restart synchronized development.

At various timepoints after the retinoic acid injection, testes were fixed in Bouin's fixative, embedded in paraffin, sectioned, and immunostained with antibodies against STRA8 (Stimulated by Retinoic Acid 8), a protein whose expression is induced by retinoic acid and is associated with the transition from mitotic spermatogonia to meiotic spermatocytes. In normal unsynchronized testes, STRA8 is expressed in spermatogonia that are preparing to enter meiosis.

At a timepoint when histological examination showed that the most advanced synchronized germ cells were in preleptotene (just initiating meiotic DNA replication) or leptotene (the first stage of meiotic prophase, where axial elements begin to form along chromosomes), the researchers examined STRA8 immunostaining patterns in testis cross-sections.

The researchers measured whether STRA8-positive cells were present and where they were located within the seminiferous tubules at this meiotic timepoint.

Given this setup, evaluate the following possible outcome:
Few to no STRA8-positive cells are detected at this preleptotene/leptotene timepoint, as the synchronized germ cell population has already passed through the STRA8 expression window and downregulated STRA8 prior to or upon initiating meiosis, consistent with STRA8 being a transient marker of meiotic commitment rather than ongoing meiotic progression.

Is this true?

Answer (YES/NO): NO